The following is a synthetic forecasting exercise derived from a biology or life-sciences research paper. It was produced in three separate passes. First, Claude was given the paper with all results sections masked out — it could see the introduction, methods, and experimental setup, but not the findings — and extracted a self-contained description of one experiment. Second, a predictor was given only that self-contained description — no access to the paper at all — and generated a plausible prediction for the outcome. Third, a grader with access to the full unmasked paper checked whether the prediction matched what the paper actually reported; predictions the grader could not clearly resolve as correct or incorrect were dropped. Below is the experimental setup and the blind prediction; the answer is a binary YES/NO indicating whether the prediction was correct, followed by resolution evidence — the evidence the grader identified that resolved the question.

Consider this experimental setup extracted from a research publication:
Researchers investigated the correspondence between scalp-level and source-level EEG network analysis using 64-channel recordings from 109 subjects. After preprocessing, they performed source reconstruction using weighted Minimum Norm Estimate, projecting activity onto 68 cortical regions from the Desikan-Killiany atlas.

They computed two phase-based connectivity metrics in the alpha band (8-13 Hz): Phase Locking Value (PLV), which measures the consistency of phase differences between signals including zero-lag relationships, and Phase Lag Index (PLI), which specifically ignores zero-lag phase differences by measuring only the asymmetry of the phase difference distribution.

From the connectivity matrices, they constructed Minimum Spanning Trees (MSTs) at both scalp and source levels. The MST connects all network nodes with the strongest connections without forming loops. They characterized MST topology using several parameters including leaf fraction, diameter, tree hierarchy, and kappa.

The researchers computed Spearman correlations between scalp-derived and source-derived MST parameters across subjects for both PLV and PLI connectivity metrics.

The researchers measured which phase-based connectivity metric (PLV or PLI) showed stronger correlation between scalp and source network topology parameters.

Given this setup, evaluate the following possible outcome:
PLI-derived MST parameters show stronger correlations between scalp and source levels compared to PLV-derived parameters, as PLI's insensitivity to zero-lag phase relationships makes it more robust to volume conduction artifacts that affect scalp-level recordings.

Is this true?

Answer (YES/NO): YES